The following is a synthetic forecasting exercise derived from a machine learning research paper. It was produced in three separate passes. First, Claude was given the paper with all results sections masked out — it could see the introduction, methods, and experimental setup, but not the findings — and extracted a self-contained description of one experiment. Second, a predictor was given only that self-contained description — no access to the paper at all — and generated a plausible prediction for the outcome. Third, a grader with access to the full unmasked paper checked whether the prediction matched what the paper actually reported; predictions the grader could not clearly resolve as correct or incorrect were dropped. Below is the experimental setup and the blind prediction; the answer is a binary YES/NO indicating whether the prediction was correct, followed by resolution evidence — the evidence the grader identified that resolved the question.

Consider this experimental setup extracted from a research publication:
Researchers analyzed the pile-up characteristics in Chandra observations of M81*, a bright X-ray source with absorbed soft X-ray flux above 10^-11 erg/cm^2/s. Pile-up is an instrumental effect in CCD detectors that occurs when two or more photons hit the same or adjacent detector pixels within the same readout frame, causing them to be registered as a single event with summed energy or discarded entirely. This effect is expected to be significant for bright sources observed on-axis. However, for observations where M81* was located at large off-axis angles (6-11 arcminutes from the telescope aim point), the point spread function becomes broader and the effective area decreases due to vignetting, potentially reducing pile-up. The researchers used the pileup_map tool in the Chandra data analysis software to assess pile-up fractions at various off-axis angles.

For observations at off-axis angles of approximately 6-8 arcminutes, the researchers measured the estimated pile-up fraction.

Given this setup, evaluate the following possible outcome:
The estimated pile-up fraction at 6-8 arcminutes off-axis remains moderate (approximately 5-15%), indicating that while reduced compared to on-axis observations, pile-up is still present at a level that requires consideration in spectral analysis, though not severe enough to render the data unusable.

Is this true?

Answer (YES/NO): NO